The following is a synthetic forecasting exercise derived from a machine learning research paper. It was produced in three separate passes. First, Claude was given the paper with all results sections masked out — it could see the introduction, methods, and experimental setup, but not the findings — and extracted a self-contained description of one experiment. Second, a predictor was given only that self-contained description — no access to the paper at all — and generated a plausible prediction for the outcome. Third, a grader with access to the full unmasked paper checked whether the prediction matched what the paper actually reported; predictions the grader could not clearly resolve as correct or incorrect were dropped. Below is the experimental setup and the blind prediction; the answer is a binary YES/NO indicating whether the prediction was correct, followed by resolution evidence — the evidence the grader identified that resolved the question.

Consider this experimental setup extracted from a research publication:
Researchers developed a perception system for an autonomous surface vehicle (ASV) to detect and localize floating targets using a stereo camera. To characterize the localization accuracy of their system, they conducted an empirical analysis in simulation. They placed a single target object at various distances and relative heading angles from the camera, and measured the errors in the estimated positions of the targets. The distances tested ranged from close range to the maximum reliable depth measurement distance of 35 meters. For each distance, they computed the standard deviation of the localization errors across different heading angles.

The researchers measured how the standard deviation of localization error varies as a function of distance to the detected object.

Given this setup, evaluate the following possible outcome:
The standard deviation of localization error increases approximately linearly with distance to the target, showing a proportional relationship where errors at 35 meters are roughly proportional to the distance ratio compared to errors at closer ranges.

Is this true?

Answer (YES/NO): NO